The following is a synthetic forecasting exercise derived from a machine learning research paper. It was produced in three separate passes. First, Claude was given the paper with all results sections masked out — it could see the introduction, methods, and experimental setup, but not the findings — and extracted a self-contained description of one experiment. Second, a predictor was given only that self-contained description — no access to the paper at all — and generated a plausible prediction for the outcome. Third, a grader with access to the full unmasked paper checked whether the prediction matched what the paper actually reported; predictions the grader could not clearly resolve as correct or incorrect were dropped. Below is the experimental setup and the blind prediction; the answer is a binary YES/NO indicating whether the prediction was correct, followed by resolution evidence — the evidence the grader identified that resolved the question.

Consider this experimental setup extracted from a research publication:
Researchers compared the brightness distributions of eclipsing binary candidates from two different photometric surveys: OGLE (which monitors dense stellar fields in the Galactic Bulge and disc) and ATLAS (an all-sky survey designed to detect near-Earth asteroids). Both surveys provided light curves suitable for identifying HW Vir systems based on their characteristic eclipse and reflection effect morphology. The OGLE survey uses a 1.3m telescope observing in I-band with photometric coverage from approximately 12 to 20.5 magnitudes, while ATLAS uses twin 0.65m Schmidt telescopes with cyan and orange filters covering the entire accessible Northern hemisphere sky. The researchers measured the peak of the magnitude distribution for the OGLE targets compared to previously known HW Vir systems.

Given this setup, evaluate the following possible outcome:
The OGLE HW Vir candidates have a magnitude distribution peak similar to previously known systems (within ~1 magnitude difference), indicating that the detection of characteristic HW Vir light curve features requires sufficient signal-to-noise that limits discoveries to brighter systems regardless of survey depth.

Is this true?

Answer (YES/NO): NO